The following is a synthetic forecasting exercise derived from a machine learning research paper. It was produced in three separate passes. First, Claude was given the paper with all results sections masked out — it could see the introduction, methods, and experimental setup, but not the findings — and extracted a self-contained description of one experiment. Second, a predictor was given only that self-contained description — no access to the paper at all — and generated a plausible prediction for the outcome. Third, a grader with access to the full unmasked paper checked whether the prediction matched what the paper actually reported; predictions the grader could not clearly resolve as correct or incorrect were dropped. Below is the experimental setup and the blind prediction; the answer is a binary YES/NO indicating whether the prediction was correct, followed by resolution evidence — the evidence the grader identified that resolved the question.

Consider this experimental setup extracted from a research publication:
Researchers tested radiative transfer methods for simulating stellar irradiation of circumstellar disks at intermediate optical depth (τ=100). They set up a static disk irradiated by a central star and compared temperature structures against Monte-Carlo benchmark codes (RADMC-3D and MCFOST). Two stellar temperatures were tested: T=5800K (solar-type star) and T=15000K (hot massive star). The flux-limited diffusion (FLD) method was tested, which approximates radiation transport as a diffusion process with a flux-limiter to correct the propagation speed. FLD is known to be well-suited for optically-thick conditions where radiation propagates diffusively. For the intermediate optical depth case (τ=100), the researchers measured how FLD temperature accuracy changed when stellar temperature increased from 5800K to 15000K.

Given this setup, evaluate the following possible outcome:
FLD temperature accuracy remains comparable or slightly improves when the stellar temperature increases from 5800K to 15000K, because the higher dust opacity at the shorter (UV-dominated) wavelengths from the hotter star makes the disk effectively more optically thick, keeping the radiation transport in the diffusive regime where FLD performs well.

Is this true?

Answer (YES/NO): NO